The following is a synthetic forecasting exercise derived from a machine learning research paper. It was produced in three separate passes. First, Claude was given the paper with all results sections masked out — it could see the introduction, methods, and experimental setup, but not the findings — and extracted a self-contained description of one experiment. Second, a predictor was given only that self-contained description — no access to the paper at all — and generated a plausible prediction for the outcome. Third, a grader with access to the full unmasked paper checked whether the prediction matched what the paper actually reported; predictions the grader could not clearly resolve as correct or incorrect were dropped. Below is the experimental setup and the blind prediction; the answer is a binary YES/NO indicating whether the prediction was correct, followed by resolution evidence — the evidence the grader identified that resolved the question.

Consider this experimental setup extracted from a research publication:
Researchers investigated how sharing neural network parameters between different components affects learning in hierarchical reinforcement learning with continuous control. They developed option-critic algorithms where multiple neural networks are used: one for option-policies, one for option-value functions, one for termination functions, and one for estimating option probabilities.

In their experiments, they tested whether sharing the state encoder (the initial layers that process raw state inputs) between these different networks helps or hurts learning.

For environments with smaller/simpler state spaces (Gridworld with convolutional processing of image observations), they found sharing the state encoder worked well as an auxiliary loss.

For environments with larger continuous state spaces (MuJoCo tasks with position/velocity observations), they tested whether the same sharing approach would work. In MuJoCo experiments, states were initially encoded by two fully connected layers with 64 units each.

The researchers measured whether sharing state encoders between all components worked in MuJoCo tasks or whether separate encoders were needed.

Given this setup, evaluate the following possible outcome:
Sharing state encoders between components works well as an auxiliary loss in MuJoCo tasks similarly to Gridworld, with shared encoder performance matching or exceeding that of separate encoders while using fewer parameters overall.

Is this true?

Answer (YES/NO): NO